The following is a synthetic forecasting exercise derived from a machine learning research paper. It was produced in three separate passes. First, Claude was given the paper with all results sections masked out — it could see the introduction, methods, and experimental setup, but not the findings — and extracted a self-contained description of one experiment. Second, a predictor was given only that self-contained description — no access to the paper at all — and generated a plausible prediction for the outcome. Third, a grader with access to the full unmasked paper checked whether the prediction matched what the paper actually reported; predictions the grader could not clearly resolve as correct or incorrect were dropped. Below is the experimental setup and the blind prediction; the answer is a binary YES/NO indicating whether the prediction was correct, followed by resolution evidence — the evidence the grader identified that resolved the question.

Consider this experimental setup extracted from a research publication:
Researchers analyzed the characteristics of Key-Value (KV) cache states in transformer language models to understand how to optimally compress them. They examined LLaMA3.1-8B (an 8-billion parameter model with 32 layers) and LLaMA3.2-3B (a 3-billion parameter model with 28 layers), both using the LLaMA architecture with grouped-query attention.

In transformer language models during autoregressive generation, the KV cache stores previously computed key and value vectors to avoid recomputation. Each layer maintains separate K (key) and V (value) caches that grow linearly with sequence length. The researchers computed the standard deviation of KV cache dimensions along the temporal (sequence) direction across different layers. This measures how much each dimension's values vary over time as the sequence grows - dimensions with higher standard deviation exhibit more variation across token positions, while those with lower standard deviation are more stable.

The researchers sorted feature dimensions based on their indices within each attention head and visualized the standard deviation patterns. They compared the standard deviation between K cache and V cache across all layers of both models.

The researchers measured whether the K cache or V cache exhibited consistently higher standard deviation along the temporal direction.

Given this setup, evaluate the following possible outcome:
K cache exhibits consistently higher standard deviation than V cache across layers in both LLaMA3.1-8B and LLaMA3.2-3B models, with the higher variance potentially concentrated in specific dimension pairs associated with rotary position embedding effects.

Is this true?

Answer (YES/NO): NO